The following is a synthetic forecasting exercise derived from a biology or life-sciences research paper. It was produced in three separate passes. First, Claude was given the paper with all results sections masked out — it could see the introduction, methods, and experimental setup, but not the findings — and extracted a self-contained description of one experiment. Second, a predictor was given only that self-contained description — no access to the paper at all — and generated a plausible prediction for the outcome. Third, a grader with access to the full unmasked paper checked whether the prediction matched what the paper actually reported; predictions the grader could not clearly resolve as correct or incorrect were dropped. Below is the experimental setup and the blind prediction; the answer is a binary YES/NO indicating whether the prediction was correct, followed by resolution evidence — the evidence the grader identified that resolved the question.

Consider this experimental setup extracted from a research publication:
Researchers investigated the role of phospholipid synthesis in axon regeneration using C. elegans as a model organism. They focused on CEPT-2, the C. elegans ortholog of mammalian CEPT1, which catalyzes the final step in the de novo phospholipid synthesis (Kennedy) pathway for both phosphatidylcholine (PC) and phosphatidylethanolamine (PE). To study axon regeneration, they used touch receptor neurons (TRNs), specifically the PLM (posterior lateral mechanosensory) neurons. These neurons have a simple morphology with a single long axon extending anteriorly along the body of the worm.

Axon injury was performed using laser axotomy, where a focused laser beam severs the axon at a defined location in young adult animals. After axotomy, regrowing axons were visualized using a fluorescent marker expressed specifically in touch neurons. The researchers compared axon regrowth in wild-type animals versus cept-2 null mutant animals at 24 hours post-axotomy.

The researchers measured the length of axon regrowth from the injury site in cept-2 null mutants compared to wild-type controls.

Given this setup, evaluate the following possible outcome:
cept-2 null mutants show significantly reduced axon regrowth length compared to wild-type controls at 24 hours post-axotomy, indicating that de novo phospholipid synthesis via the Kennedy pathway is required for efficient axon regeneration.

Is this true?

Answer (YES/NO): YES